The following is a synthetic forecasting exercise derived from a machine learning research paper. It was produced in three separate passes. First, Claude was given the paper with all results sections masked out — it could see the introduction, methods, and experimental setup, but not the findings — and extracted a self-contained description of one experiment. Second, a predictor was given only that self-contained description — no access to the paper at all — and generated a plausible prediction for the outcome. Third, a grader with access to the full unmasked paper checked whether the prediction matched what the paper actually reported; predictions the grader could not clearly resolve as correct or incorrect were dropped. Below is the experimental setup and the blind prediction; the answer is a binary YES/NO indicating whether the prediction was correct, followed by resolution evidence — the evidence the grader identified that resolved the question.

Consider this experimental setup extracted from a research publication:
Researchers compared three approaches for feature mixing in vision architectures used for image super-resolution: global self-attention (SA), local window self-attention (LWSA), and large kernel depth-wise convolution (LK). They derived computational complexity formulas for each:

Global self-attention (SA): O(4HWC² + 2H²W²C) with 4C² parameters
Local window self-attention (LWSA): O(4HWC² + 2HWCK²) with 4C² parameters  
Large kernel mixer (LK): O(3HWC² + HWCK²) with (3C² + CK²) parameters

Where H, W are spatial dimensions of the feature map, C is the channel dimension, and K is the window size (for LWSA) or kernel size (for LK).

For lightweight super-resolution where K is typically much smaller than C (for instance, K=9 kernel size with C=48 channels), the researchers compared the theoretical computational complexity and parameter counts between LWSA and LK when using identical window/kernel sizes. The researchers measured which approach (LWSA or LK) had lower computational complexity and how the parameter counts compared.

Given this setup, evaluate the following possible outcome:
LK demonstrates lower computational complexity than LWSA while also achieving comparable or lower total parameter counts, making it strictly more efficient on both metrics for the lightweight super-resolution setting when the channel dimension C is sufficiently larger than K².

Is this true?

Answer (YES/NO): NO